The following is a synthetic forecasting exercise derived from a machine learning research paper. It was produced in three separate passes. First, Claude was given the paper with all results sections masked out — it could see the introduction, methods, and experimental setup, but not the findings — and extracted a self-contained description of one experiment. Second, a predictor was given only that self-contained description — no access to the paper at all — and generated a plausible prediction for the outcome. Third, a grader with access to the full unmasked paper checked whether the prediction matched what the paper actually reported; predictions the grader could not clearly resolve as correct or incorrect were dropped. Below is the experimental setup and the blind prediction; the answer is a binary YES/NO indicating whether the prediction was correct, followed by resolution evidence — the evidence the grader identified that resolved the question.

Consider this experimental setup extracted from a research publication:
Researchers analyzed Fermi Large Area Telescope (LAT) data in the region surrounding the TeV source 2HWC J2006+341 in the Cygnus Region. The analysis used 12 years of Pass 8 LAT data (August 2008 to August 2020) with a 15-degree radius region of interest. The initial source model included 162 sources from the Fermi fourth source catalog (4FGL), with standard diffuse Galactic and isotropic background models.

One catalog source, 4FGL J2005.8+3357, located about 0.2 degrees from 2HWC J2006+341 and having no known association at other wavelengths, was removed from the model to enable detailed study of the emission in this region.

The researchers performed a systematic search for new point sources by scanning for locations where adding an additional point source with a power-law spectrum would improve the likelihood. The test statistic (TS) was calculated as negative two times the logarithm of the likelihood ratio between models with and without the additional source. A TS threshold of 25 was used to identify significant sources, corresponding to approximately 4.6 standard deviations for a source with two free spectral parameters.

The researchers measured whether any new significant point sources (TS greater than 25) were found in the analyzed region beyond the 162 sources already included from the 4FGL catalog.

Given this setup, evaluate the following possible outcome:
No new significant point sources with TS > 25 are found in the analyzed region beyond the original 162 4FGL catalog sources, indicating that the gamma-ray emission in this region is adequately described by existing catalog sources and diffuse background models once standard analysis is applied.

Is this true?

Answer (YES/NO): NO